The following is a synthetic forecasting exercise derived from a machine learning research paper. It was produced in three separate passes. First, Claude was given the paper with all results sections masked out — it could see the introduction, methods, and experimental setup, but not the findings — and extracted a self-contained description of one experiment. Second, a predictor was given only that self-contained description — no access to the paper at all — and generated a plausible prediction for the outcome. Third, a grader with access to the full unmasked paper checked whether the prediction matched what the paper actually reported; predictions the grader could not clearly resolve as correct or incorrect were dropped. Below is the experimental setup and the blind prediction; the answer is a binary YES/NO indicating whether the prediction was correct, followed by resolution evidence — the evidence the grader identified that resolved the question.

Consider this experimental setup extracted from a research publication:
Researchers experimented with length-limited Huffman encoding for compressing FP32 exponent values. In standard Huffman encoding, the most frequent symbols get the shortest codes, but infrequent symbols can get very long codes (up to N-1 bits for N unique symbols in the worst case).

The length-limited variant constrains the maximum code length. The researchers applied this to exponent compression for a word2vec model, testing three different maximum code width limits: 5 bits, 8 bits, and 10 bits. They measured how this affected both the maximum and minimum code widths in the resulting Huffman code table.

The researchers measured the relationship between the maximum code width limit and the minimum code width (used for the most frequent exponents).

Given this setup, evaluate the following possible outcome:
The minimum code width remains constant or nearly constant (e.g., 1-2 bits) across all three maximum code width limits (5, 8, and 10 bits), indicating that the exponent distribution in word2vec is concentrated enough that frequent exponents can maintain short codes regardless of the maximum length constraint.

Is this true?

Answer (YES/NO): NO